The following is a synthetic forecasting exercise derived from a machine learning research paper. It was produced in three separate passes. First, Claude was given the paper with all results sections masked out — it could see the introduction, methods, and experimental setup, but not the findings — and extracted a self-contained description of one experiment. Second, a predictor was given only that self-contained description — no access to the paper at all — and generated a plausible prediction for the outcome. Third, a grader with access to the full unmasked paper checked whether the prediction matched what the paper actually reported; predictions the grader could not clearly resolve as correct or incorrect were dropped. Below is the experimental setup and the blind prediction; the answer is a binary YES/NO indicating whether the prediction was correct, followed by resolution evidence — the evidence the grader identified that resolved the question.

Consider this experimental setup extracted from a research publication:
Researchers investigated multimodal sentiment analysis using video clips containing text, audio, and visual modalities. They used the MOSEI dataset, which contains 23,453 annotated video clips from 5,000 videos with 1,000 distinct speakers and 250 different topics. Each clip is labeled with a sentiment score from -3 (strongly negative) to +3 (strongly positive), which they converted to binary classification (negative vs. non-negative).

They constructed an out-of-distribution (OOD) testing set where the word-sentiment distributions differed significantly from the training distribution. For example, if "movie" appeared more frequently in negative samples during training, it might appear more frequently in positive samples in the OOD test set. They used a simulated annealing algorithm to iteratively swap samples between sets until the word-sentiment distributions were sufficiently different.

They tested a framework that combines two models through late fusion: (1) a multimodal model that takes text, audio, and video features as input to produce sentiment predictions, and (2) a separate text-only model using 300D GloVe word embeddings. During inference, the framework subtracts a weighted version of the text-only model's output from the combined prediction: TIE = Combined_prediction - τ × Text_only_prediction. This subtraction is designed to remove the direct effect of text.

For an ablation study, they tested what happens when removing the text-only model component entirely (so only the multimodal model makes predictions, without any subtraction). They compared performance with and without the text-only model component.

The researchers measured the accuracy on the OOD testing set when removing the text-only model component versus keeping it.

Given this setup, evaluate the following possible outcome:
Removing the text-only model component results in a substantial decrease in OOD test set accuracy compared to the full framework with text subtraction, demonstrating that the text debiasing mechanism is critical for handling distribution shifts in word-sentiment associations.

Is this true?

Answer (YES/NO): YES